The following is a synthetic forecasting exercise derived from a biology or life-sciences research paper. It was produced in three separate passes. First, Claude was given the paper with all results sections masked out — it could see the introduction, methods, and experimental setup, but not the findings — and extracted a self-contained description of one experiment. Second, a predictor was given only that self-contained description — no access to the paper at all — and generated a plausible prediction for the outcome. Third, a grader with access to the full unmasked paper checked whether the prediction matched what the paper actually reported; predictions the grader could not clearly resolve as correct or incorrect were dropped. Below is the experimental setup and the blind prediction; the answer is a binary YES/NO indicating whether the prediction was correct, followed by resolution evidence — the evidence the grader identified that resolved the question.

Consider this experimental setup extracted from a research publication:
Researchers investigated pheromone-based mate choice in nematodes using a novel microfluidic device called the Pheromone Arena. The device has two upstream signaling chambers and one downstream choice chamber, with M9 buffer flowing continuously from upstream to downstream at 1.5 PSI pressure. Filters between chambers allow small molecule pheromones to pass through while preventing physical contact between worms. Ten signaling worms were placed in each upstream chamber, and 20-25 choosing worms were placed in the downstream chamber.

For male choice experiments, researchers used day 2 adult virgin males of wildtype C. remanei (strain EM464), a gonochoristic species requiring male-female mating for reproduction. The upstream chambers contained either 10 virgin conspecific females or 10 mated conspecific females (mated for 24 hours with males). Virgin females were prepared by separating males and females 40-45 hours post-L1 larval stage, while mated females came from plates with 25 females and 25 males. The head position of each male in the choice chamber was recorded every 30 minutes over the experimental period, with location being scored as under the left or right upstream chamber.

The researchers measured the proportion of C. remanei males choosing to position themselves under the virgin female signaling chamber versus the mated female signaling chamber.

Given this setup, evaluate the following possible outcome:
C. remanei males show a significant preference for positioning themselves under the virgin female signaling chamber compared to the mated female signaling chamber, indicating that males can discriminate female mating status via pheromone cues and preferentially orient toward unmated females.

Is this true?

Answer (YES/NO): YES